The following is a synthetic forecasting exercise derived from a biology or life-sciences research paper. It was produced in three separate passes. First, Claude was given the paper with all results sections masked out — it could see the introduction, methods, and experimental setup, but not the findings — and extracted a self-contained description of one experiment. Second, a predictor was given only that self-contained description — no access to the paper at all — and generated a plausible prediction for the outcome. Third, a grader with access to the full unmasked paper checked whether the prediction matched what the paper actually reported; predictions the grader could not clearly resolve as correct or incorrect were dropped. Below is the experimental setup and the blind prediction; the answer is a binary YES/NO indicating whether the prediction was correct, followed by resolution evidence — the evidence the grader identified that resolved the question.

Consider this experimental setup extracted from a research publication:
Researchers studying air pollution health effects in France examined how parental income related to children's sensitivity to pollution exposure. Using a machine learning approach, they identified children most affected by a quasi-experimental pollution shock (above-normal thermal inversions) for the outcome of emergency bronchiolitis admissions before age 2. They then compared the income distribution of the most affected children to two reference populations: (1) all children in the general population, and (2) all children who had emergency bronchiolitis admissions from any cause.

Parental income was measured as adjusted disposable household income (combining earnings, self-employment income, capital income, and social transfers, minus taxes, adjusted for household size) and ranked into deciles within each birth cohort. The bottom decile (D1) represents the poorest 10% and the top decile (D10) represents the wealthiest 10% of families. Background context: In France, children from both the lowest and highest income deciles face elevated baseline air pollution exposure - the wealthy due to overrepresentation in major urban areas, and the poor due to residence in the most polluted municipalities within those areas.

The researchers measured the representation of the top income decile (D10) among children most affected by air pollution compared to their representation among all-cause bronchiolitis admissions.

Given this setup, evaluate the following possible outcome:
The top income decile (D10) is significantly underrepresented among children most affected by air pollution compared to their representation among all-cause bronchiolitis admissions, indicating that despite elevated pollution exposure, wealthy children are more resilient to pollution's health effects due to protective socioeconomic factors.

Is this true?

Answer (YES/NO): NO